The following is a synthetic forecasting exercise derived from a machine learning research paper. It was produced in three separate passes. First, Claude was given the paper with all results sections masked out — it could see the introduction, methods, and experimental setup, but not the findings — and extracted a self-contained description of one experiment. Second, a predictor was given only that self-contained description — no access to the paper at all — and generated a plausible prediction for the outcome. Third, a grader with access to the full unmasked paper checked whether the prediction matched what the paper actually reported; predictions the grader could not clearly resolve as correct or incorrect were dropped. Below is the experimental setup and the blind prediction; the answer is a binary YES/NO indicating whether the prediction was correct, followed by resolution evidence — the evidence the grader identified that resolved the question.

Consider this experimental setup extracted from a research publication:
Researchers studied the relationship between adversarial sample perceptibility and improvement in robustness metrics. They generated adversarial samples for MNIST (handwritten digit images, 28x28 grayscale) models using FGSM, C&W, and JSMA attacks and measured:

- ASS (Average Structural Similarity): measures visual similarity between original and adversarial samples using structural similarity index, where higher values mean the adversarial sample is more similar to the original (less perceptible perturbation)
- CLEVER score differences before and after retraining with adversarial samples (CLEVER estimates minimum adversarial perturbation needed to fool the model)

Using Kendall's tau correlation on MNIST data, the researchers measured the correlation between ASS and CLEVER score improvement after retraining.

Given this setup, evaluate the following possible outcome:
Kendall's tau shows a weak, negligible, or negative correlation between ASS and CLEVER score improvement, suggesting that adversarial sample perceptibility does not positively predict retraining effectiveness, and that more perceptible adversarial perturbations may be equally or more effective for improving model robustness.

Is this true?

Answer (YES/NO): NO